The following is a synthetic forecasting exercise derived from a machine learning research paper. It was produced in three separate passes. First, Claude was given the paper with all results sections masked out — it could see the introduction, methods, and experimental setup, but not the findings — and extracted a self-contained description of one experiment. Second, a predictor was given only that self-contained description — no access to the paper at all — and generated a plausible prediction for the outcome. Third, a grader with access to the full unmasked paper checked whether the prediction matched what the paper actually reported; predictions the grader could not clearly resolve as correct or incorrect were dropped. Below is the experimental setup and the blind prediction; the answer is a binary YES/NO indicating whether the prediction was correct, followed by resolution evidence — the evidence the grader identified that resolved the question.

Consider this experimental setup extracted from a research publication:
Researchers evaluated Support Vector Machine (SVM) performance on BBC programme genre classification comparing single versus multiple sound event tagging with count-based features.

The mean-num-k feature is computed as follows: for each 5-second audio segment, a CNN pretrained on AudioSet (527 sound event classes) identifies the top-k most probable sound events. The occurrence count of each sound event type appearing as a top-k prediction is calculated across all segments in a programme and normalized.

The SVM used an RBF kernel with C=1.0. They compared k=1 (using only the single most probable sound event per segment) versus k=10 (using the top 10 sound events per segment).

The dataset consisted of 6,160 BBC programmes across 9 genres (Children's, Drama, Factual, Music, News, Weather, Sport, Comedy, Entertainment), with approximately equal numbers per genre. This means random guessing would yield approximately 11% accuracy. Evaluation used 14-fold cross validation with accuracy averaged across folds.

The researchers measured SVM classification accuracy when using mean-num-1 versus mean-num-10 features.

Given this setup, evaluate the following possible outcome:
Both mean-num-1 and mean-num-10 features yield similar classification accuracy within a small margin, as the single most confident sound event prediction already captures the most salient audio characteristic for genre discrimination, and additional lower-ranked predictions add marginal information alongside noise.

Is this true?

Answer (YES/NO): NO